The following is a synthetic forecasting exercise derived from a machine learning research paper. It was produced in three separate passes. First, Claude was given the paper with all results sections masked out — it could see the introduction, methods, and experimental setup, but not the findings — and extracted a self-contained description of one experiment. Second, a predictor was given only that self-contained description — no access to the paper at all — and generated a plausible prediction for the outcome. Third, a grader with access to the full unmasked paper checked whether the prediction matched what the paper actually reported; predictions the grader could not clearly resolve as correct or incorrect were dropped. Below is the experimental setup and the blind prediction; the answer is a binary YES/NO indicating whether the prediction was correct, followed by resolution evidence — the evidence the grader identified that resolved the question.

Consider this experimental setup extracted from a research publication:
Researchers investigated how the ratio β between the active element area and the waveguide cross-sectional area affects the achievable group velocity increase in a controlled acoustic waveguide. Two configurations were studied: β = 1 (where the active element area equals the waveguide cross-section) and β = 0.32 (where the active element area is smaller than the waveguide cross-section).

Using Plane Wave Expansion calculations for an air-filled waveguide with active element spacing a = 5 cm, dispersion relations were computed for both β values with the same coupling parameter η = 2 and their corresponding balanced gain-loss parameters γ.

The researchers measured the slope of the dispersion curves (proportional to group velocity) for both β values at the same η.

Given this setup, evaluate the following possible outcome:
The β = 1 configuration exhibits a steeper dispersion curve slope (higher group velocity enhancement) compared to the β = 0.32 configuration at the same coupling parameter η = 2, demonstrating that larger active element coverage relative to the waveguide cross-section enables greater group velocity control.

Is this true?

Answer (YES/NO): YES